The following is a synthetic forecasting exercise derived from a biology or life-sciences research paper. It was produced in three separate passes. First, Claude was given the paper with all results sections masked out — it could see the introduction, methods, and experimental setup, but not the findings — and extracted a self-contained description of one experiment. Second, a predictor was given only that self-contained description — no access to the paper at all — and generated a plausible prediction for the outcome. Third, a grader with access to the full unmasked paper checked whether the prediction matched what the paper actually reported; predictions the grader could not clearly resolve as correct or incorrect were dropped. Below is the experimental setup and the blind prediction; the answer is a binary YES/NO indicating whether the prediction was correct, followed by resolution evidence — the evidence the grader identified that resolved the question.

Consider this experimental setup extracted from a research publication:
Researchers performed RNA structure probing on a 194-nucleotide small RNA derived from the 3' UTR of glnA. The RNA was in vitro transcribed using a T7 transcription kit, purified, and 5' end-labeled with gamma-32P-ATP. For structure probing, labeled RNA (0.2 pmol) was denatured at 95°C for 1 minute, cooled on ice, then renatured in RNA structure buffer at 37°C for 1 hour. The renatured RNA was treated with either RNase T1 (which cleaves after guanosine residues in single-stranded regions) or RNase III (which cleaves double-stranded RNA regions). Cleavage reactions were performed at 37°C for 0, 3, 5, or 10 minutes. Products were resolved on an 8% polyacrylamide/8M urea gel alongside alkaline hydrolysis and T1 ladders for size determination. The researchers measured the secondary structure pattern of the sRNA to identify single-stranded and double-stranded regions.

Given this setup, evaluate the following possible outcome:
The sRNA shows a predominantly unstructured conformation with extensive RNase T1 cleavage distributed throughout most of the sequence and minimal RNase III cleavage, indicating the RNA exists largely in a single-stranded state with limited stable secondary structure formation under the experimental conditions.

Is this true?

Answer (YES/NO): NO